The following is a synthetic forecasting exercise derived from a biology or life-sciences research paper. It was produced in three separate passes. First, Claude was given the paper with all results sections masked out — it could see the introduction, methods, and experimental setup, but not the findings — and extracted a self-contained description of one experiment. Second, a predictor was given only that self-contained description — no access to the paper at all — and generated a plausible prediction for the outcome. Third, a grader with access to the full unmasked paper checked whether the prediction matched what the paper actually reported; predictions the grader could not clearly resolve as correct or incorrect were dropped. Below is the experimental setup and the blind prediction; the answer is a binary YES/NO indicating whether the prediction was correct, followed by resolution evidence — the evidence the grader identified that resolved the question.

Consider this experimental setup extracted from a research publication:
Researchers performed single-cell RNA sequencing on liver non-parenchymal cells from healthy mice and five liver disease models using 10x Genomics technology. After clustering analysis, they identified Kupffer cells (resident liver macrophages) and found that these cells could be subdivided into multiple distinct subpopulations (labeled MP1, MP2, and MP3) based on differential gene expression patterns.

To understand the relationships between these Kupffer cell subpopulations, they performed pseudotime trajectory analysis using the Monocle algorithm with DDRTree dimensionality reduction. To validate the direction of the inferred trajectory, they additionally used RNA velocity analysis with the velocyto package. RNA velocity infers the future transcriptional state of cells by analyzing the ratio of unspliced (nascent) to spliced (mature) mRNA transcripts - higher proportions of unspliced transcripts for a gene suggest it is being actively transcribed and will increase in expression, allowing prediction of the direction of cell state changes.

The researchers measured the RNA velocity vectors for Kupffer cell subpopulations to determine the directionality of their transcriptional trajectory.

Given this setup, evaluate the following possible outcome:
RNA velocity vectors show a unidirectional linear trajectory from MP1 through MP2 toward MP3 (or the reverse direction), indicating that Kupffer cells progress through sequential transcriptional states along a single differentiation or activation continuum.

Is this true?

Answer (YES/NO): NO